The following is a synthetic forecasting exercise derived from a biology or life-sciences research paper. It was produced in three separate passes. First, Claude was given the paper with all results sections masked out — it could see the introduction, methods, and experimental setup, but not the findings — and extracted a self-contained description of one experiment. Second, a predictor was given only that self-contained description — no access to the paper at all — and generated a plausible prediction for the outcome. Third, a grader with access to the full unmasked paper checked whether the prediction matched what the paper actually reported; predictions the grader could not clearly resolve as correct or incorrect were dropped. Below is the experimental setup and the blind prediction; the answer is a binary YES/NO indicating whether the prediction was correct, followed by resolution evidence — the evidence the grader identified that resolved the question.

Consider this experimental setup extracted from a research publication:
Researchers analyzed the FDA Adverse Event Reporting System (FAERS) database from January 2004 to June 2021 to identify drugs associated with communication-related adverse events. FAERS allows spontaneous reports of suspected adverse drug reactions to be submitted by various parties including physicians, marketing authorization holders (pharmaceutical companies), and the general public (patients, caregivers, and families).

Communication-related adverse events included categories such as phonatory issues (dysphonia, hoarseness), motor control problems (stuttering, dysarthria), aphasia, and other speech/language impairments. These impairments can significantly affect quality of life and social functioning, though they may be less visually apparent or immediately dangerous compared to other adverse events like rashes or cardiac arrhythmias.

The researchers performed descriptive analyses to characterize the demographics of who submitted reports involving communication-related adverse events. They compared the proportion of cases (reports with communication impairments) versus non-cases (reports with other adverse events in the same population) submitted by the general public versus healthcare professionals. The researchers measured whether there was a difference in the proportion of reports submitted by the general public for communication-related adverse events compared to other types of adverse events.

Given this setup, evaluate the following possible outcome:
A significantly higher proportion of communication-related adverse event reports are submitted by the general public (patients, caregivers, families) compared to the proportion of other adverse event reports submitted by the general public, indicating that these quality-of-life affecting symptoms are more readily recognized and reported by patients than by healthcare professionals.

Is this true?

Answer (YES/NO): YES